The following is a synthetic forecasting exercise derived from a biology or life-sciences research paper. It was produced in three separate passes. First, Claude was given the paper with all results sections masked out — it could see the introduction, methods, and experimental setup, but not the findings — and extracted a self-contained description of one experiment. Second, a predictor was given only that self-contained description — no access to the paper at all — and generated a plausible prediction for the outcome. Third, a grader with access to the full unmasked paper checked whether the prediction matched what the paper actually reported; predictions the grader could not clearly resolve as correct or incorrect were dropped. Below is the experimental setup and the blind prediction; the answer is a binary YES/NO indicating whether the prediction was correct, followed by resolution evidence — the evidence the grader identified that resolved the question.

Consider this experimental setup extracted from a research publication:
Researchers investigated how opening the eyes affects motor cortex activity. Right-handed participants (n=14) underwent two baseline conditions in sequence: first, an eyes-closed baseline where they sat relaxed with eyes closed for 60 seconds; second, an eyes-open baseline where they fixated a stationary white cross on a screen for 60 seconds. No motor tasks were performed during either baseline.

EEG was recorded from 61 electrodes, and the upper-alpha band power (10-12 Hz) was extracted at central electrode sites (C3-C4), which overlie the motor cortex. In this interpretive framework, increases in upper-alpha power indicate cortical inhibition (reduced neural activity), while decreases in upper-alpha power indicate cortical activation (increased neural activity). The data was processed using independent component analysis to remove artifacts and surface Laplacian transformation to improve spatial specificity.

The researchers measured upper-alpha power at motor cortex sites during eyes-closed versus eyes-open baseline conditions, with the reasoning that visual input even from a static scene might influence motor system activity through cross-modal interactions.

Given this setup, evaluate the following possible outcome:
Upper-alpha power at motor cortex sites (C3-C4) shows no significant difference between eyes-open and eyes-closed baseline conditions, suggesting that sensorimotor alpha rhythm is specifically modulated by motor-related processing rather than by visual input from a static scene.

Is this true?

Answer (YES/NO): NO